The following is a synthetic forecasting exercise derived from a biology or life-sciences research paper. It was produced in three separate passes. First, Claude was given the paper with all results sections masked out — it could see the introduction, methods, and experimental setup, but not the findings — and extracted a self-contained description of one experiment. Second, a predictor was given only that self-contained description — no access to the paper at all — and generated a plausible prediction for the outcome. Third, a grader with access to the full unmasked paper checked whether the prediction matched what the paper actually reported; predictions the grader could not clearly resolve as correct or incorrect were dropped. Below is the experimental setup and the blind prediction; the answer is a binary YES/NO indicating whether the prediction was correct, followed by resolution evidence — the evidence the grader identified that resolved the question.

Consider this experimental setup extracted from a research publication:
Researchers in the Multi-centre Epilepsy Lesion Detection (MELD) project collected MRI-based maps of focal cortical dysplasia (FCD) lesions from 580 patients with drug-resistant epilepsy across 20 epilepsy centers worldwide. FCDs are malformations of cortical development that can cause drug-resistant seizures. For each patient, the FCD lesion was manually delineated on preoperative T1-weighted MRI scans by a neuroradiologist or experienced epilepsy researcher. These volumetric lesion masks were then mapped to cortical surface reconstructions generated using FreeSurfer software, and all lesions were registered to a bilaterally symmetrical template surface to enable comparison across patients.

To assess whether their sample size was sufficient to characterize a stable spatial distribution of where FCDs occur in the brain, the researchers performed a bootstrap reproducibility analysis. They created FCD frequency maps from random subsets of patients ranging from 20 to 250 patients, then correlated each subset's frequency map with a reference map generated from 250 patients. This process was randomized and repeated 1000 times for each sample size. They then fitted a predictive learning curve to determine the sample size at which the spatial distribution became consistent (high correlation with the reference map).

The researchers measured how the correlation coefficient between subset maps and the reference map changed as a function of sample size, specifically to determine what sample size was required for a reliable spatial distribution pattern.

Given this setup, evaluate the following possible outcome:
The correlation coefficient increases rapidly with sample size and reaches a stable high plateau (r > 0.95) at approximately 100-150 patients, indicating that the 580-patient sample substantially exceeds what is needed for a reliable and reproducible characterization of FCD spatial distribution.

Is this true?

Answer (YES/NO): NO